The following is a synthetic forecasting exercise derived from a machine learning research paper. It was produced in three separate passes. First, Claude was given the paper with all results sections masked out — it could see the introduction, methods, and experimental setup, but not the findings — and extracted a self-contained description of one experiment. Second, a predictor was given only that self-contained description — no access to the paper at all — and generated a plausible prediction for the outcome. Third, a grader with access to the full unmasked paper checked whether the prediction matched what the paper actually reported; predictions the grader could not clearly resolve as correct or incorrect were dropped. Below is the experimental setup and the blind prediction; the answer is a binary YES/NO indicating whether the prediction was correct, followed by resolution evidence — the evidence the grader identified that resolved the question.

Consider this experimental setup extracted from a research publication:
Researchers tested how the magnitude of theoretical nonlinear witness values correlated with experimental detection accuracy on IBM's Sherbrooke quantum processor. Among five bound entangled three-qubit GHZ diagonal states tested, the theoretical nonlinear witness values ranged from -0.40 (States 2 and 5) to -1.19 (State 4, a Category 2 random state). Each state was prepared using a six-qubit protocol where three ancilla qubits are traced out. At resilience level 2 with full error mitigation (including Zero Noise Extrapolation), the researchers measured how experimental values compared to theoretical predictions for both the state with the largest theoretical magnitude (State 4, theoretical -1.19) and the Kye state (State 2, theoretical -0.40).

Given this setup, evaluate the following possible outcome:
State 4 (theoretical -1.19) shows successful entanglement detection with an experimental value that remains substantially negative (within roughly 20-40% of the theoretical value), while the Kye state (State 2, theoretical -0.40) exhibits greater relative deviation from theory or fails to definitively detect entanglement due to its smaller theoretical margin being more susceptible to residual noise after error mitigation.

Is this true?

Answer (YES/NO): NO